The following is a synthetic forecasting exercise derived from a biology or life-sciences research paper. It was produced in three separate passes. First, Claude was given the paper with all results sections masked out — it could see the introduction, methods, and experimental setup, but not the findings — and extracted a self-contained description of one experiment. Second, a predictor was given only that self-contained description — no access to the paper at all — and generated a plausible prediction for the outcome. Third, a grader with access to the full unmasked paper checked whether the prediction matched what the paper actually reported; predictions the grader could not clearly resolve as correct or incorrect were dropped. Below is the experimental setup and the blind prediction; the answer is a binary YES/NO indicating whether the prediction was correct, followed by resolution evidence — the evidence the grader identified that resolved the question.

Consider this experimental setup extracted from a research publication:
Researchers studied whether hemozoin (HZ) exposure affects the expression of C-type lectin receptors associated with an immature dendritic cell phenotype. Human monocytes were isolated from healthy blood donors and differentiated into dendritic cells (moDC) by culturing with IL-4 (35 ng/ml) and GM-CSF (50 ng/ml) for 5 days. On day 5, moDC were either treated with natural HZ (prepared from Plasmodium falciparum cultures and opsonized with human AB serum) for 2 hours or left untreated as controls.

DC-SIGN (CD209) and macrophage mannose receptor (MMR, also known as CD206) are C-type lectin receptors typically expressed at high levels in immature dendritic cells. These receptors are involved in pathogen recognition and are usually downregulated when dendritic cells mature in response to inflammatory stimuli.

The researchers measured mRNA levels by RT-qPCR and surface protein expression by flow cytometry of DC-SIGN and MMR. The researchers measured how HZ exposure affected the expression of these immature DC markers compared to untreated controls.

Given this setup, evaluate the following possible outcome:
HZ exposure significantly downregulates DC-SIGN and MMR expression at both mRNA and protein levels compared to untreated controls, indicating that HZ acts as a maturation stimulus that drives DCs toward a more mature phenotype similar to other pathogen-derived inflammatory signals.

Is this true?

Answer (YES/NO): NO